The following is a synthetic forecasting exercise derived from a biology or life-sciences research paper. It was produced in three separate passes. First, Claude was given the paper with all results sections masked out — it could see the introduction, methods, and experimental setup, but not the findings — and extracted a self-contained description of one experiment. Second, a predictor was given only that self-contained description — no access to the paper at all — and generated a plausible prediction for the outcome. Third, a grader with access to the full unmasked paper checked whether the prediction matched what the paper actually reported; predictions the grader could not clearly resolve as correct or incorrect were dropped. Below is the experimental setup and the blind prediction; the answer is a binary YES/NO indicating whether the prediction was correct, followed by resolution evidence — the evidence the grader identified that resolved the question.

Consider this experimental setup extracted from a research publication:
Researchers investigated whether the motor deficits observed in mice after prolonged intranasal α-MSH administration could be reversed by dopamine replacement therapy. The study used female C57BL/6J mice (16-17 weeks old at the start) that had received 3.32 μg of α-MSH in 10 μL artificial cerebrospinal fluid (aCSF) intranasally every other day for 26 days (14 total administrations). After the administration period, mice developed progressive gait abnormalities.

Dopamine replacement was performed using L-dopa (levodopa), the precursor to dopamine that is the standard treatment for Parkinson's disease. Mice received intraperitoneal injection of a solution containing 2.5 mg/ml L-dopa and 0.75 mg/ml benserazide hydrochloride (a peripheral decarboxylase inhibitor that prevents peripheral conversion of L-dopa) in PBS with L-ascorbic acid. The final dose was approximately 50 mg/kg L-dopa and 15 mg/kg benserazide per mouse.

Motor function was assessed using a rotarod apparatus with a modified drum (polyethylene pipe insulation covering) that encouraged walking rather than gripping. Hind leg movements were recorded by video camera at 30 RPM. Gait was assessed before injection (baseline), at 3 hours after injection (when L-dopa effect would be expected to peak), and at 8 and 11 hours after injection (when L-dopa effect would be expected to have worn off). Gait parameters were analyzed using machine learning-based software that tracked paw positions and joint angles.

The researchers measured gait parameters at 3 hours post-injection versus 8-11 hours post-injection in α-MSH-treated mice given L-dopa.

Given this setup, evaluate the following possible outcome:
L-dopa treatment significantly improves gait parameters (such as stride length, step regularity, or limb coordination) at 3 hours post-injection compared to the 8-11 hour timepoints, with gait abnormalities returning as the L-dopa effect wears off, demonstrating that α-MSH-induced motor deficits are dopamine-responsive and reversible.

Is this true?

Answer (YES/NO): YES